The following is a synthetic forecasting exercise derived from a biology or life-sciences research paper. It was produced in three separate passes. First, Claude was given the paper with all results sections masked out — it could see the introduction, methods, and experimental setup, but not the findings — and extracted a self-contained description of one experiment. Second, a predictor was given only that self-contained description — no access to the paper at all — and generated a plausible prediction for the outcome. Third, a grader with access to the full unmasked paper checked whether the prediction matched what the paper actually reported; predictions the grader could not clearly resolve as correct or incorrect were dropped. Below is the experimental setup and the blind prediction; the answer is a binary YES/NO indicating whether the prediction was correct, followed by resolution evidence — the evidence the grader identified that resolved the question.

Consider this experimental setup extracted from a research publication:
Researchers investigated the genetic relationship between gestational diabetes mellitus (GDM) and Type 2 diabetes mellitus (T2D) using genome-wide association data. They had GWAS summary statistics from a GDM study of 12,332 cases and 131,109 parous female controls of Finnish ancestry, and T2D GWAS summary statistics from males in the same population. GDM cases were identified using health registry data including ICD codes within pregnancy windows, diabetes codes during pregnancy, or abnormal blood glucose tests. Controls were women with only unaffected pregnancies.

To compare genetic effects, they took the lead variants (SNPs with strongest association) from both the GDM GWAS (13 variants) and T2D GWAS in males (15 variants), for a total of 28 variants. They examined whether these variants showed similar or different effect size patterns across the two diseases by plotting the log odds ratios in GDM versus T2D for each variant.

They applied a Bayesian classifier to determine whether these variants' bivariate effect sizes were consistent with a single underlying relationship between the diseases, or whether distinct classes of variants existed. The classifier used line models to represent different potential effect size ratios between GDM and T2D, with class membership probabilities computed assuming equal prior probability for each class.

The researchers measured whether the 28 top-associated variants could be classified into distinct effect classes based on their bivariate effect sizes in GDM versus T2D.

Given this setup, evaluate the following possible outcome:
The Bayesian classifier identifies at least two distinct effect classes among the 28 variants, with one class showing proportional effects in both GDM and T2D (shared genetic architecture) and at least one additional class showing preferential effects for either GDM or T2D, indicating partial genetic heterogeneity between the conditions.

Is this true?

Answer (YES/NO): YES